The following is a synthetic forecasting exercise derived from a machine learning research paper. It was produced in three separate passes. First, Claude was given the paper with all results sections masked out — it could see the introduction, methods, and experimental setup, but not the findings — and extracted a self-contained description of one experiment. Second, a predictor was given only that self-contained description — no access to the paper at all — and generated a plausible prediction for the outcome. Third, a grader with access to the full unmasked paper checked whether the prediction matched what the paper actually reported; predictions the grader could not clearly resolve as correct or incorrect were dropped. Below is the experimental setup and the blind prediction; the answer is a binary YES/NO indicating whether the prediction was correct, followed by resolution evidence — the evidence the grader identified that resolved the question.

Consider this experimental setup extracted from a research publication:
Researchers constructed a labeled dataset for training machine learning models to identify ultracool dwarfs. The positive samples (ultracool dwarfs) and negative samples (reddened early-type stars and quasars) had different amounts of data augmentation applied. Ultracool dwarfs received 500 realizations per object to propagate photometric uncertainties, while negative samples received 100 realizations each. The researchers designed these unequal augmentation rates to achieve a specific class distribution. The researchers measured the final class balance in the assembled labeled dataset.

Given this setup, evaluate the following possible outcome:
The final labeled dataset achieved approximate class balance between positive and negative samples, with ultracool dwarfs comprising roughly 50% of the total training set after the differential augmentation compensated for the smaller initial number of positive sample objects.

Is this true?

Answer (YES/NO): YES